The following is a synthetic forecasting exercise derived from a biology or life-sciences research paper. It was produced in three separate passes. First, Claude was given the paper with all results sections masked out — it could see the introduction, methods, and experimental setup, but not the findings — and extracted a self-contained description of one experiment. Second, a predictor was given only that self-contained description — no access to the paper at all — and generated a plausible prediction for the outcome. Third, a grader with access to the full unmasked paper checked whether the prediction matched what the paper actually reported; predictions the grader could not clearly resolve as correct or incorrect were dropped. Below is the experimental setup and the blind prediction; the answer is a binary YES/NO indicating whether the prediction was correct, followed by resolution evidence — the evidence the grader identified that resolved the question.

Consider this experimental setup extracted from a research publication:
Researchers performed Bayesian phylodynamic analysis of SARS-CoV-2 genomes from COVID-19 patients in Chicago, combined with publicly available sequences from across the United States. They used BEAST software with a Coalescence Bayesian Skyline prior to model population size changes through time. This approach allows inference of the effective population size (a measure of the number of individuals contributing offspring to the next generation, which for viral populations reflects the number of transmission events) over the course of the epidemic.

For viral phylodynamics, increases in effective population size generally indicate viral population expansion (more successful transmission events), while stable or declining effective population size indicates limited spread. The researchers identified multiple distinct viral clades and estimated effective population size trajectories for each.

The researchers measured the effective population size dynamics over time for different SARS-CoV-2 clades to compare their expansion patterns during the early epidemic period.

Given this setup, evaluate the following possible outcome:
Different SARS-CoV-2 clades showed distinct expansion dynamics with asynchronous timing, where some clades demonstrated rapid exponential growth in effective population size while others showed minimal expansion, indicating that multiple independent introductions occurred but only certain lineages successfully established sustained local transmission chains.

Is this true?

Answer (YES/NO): YES